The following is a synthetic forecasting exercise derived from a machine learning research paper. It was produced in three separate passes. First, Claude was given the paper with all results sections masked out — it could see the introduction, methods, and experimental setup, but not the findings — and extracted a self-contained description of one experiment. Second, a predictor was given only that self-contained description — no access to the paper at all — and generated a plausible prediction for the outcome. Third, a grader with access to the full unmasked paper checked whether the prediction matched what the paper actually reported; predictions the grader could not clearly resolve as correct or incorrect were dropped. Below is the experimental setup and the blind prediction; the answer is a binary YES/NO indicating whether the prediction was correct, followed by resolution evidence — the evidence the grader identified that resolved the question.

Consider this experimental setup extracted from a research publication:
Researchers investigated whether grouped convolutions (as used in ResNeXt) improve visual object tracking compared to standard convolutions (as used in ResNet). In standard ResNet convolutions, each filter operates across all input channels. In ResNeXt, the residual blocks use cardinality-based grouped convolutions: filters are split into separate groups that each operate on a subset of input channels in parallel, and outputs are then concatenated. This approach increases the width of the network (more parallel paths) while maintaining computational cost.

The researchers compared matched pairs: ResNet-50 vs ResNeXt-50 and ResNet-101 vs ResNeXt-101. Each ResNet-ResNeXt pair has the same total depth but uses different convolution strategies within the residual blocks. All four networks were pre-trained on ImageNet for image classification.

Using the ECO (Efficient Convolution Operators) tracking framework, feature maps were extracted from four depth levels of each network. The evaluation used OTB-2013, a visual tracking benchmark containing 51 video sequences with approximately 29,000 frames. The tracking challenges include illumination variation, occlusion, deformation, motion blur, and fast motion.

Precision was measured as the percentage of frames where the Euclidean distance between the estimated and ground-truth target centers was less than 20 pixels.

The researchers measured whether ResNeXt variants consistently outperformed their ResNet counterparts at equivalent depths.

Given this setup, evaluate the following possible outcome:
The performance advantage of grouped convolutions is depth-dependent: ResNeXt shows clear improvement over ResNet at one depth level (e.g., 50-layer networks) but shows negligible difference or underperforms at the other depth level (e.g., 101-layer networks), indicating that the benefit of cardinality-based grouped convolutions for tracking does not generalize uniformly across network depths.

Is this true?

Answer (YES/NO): YES